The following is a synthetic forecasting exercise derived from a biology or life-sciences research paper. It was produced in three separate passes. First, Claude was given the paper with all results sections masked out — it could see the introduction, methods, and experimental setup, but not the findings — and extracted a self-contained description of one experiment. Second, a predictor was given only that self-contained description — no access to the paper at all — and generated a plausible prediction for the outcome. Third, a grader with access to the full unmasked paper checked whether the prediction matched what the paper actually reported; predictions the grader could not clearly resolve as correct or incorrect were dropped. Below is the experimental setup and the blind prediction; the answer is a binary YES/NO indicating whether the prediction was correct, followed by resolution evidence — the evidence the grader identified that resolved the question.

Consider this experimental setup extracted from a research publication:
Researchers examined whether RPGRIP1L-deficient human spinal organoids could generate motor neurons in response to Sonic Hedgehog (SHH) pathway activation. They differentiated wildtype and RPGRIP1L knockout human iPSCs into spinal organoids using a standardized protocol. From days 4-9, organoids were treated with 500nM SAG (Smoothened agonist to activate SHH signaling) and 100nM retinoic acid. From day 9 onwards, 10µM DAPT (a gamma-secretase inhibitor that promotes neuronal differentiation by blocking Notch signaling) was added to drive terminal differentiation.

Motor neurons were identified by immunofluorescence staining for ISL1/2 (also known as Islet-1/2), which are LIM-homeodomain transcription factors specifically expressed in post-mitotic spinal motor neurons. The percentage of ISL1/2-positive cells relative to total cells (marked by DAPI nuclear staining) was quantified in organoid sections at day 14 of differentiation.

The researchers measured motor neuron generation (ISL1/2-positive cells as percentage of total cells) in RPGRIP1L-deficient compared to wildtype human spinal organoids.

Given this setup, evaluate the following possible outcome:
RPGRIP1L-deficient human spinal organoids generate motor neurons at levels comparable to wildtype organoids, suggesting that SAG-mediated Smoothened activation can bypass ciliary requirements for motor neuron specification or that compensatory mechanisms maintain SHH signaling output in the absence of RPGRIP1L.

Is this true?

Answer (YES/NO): YES